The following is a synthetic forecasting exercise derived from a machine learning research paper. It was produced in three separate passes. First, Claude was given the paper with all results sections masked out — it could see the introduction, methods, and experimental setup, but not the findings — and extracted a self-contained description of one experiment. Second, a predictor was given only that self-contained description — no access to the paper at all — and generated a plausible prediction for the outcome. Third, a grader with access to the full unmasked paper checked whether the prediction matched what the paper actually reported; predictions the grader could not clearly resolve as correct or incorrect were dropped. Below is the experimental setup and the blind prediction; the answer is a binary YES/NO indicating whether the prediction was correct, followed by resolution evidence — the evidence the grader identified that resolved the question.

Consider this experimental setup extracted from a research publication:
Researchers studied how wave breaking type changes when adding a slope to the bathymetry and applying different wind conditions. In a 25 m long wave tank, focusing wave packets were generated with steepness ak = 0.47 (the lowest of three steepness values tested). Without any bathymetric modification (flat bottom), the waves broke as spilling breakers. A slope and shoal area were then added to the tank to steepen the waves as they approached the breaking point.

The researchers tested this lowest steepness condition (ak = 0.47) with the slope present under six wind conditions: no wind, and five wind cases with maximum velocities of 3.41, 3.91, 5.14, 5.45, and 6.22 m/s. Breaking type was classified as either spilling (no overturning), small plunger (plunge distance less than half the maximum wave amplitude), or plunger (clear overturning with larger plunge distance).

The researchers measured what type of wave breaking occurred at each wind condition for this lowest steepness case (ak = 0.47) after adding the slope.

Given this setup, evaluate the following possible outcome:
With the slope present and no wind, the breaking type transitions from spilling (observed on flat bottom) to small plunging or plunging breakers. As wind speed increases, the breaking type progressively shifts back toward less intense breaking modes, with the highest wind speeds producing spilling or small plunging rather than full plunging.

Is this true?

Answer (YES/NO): NO